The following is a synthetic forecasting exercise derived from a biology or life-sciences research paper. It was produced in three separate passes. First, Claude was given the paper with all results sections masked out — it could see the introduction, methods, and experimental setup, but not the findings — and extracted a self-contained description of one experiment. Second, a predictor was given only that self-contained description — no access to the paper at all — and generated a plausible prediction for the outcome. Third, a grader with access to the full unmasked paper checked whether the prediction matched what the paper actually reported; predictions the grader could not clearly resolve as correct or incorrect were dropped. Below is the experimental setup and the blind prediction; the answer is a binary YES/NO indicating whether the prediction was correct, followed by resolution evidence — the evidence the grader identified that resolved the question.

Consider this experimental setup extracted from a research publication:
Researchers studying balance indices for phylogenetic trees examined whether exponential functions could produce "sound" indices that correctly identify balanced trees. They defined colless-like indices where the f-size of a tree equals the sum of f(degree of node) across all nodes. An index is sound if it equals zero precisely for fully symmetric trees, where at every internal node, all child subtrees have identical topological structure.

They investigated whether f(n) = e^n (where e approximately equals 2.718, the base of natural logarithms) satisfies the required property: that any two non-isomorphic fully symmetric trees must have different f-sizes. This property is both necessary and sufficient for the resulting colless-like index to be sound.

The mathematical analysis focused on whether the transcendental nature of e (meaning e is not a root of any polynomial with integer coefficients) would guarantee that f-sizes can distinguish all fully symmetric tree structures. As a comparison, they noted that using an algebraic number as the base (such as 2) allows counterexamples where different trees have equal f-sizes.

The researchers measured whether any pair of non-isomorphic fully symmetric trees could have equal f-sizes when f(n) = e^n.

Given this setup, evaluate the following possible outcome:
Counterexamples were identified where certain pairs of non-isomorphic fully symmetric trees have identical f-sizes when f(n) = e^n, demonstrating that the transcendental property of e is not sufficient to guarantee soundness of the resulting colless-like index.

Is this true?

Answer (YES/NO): NO